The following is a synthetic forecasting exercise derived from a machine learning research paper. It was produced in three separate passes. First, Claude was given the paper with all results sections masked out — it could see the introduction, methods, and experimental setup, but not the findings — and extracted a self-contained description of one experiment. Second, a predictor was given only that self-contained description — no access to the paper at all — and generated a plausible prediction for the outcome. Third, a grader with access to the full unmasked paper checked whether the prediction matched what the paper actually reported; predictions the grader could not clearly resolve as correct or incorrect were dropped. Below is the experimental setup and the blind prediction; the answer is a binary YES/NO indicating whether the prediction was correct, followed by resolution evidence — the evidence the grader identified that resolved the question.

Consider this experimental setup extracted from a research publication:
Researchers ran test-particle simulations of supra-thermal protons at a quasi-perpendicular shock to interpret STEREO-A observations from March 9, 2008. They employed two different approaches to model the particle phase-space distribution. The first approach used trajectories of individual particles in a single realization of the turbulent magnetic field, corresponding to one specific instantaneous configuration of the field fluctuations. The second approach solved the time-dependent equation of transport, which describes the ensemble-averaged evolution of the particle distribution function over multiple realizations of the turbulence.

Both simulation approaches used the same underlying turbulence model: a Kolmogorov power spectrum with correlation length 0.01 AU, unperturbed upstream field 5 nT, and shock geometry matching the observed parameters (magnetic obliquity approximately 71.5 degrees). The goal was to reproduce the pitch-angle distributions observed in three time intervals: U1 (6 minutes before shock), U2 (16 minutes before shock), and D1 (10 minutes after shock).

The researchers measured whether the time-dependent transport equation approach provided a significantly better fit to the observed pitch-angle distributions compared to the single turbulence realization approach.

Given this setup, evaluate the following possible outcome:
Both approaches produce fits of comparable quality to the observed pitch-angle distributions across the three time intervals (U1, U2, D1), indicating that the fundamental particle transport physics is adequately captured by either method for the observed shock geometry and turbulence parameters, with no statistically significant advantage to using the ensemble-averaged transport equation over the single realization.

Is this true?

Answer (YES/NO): YES